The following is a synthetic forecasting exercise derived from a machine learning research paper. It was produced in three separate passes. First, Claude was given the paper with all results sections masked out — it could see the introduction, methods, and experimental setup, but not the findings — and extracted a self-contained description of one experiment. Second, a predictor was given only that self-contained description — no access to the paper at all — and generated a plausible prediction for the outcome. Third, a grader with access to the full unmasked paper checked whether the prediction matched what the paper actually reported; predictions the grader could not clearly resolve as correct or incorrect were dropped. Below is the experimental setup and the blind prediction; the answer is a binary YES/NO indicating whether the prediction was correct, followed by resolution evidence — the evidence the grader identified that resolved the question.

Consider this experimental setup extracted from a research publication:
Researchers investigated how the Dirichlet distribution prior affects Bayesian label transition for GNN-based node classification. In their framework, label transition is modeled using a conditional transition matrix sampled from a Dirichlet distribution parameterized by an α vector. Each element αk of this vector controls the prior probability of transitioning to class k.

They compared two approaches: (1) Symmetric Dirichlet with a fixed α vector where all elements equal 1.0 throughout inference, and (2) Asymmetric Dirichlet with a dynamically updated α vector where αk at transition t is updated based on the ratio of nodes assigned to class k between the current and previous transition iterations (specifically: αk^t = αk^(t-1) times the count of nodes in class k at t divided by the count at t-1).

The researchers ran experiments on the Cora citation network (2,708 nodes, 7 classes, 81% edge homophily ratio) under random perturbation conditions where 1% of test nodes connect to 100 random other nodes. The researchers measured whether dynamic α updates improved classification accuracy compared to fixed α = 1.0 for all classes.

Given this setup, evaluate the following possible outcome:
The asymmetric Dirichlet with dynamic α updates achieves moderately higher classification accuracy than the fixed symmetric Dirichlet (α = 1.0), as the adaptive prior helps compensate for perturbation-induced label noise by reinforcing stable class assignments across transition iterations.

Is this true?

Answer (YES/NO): YES